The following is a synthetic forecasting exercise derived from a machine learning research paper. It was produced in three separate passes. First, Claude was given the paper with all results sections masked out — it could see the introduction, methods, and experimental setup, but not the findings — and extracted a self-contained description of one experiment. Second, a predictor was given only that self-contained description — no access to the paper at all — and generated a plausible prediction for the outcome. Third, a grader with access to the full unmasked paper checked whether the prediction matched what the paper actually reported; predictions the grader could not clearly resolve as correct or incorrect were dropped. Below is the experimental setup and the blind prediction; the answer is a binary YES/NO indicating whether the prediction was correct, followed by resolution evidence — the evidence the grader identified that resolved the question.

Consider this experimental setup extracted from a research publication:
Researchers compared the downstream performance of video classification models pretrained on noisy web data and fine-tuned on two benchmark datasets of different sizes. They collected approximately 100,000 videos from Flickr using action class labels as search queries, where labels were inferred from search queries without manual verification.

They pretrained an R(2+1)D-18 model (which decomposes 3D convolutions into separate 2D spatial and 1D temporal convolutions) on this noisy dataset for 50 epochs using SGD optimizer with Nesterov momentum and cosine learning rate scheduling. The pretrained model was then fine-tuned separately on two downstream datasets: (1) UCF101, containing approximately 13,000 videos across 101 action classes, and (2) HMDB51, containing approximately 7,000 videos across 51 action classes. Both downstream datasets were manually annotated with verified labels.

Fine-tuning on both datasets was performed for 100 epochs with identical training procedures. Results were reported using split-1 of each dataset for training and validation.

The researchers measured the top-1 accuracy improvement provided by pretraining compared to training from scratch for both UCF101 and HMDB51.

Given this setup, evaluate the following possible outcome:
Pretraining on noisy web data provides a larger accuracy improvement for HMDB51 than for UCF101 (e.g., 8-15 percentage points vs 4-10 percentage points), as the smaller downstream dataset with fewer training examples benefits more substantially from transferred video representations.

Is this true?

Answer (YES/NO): NO